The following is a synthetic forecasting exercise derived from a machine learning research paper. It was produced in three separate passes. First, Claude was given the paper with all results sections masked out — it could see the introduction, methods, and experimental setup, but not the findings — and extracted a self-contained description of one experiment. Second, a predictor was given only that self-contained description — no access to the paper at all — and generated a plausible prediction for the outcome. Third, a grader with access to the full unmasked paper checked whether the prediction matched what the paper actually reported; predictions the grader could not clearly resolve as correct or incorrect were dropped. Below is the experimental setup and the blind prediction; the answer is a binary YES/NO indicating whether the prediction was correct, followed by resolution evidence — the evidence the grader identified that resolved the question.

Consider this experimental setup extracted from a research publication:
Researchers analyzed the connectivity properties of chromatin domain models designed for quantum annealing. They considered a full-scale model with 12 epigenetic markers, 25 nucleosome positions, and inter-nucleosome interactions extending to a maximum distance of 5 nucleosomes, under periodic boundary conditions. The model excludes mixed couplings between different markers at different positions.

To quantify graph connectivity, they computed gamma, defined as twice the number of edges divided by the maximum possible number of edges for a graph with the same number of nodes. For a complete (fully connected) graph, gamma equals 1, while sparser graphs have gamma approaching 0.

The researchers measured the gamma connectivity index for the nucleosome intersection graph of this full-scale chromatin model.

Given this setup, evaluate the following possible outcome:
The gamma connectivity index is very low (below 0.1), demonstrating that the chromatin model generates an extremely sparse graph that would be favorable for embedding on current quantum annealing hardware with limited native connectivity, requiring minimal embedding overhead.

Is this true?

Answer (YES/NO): YES